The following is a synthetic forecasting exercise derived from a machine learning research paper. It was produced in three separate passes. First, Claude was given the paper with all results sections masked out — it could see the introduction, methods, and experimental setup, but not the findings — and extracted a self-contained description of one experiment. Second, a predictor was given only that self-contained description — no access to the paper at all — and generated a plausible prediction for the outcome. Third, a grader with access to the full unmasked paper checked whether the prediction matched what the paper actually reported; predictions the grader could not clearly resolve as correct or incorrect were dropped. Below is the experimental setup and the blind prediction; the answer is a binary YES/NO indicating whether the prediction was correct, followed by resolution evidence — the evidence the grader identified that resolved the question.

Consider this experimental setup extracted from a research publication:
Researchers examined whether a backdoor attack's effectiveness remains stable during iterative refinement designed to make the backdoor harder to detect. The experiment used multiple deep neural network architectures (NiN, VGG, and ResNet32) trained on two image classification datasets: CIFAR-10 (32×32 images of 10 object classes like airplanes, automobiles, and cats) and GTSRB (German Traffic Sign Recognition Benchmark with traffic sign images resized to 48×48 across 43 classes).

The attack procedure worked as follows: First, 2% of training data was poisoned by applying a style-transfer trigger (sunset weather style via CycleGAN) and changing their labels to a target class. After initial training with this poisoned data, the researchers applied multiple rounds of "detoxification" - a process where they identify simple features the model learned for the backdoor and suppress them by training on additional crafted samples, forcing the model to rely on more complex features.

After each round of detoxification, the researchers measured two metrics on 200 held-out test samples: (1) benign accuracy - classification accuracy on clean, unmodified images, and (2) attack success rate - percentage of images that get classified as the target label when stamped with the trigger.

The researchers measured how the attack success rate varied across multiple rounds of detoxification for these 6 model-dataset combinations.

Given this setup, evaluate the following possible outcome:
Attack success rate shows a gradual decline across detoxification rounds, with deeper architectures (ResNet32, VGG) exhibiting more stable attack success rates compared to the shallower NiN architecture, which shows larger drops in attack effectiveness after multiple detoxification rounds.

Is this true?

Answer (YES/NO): NO